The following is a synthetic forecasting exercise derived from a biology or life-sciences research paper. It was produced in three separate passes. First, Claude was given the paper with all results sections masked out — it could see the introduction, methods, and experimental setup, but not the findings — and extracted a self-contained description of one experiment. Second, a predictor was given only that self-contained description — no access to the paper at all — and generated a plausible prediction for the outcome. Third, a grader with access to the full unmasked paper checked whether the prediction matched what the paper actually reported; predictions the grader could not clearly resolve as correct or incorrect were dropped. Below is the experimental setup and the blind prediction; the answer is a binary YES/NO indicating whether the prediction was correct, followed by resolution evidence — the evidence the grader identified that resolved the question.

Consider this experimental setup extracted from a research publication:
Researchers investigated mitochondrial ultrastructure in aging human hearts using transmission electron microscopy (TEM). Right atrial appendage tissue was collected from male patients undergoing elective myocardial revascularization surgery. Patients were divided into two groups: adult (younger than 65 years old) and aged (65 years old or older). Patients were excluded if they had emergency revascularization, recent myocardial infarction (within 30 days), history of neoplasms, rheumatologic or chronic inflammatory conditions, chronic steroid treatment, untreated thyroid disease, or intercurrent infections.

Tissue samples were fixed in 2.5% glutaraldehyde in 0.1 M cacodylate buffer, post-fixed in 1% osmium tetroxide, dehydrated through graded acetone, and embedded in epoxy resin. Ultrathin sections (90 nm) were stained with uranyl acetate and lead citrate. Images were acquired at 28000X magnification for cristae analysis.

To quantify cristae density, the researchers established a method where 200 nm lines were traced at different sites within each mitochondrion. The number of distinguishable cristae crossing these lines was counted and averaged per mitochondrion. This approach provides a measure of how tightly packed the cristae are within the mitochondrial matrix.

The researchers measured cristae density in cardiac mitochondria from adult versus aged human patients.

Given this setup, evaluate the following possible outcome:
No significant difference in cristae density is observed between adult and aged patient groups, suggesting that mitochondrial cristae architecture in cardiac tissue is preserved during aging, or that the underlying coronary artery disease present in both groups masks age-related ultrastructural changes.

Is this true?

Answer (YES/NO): NO